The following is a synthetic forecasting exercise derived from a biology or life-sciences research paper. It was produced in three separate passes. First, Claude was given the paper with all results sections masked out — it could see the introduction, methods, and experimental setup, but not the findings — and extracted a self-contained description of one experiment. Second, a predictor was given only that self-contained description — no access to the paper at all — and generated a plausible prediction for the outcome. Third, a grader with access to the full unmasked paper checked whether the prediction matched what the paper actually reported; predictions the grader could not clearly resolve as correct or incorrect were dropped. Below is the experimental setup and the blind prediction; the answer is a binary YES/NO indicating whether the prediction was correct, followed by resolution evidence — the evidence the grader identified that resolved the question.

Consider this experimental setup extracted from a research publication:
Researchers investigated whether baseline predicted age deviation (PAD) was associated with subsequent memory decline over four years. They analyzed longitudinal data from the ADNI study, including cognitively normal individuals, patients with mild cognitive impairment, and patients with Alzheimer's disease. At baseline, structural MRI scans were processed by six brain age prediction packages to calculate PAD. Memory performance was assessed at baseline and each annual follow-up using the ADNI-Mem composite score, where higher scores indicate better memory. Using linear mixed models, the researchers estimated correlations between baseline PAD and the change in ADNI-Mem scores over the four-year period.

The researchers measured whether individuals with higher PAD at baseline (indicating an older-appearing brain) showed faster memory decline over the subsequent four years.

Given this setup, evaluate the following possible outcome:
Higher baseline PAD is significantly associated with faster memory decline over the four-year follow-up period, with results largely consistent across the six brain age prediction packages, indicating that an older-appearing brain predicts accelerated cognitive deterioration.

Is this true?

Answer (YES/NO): NO